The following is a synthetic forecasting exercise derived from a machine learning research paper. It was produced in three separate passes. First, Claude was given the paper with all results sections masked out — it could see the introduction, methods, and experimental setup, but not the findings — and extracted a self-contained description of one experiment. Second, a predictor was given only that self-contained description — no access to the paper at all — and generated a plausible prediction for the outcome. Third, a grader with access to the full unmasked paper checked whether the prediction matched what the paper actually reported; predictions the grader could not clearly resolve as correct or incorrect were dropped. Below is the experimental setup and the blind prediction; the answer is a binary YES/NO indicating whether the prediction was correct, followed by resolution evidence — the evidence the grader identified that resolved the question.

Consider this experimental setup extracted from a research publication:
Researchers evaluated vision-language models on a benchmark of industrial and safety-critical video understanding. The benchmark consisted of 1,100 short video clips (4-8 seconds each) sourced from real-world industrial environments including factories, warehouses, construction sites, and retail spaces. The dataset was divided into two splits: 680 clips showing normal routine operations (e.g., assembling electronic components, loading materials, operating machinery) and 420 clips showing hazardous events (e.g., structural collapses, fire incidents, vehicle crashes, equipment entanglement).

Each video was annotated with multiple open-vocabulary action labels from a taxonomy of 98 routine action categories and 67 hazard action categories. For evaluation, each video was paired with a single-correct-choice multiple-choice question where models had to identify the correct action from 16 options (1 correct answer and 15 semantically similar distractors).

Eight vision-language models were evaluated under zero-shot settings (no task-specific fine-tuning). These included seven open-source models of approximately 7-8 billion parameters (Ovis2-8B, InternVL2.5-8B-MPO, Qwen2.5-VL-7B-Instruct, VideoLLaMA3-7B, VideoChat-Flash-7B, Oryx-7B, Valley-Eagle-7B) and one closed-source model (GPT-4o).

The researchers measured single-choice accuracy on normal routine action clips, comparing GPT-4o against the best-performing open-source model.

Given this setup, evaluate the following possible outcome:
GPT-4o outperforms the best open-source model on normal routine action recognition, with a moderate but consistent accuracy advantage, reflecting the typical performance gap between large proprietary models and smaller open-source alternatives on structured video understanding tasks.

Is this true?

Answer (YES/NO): NO